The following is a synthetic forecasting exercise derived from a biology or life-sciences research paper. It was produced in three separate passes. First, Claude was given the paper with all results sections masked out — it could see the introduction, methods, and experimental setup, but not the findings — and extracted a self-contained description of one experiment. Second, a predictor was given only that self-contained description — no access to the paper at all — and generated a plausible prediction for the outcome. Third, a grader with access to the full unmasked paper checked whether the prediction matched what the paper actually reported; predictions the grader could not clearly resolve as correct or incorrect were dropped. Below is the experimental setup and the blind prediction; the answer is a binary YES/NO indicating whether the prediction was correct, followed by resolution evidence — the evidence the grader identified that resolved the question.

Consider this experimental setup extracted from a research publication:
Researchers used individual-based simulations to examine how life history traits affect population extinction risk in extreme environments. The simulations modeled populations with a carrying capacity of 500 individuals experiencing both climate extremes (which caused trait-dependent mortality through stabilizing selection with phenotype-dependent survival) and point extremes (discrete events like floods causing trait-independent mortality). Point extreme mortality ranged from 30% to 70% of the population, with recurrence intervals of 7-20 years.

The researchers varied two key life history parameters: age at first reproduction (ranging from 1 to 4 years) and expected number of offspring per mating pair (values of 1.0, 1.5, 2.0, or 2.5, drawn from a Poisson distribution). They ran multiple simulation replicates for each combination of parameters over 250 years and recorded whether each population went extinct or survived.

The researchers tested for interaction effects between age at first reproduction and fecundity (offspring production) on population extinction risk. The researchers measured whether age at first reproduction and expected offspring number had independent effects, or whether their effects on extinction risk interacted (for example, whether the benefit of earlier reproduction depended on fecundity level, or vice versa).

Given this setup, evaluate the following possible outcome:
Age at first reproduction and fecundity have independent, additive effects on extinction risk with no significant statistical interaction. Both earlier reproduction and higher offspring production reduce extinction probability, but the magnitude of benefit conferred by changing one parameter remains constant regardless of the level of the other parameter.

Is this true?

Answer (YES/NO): YES